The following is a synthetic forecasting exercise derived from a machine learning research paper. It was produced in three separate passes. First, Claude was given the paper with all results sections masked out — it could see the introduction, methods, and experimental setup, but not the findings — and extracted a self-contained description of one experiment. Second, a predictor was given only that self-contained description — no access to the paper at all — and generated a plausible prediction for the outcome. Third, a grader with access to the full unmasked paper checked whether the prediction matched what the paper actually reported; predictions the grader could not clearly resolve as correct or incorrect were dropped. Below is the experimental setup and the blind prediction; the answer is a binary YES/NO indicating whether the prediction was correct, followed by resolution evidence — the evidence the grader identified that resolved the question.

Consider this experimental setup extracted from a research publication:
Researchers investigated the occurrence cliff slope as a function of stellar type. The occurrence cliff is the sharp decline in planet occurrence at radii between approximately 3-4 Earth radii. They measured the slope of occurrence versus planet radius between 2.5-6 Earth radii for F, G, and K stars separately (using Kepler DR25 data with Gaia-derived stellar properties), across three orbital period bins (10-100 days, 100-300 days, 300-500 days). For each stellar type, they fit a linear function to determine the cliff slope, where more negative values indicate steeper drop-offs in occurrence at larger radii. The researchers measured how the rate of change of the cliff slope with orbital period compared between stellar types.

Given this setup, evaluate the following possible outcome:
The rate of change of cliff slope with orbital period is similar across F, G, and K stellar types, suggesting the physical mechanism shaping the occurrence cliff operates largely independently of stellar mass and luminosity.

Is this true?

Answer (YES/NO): NO